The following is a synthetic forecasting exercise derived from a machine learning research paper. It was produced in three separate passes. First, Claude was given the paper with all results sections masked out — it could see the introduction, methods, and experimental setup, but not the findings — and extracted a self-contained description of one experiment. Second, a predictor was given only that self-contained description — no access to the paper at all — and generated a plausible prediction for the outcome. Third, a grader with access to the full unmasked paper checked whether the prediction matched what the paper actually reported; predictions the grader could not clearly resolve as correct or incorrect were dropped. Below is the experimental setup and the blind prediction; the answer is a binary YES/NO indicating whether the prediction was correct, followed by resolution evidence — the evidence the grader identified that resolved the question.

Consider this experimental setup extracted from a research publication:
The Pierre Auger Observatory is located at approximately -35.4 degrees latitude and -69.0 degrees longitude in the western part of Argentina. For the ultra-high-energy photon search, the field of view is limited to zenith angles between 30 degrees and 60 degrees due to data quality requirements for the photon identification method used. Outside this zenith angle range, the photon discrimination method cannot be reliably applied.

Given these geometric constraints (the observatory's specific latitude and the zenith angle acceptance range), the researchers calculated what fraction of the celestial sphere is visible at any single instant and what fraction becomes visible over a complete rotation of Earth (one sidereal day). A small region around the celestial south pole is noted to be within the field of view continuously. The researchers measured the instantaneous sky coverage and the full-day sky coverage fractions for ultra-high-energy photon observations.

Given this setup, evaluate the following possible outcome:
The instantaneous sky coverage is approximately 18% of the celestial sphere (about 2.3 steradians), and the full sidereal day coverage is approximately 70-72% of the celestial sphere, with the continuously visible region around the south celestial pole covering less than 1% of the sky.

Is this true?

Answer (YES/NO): YES